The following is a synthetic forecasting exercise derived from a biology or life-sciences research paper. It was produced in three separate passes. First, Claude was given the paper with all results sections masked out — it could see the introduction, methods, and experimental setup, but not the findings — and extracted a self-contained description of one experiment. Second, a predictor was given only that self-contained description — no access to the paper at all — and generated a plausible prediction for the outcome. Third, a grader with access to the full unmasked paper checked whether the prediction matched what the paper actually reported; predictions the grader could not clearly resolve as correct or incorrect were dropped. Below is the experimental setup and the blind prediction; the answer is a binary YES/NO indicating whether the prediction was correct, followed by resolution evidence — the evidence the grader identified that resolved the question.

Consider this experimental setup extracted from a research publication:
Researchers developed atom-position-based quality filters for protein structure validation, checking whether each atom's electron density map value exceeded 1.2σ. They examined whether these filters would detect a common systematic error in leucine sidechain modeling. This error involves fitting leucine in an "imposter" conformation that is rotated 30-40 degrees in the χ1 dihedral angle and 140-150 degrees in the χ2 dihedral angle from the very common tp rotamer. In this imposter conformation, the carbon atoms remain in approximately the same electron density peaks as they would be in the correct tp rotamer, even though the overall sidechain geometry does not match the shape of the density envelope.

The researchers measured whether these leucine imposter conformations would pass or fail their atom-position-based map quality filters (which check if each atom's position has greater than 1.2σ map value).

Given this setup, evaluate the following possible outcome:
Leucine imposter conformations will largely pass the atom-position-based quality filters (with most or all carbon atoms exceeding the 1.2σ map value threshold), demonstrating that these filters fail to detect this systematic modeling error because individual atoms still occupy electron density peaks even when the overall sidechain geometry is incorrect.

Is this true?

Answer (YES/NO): YES